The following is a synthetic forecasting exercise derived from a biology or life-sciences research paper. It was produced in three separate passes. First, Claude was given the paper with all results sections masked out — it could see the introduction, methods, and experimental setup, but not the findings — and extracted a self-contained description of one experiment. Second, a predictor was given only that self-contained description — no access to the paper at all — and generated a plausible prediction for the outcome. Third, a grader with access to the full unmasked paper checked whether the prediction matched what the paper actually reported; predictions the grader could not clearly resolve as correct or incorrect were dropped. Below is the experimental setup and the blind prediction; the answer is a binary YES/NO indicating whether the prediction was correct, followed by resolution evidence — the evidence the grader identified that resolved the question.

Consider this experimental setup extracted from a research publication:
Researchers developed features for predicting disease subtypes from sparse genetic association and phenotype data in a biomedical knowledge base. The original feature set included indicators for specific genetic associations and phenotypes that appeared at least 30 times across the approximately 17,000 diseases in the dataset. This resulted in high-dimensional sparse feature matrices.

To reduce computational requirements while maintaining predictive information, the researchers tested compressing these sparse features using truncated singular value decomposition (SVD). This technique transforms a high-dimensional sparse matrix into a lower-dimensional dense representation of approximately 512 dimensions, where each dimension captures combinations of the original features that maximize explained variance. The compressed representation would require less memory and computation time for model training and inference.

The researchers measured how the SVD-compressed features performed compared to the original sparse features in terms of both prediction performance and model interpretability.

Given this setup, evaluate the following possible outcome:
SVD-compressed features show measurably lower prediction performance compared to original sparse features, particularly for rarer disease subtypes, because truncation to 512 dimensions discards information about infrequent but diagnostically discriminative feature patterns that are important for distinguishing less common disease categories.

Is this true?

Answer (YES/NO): NO